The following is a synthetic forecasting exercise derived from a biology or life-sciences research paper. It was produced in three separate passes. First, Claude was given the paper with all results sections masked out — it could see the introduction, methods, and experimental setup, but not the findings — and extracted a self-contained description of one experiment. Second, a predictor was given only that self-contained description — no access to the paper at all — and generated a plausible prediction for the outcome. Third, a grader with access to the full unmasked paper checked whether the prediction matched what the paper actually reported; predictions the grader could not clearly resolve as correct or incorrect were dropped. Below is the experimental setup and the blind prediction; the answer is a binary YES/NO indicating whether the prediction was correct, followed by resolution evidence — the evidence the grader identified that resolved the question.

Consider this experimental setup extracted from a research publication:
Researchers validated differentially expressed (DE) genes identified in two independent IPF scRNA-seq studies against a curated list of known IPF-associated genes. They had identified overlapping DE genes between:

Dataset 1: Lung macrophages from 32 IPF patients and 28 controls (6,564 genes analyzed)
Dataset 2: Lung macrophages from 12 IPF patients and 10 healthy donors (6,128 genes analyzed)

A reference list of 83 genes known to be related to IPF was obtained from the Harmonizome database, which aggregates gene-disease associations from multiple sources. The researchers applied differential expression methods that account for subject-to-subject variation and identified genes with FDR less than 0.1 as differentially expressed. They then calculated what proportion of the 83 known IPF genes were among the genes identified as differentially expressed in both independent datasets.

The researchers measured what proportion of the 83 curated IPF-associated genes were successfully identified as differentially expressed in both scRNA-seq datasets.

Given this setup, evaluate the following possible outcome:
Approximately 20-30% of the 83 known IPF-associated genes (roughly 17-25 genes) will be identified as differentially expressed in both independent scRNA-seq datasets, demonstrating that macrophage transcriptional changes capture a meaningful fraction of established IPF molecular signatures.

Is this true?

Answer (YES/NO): NO